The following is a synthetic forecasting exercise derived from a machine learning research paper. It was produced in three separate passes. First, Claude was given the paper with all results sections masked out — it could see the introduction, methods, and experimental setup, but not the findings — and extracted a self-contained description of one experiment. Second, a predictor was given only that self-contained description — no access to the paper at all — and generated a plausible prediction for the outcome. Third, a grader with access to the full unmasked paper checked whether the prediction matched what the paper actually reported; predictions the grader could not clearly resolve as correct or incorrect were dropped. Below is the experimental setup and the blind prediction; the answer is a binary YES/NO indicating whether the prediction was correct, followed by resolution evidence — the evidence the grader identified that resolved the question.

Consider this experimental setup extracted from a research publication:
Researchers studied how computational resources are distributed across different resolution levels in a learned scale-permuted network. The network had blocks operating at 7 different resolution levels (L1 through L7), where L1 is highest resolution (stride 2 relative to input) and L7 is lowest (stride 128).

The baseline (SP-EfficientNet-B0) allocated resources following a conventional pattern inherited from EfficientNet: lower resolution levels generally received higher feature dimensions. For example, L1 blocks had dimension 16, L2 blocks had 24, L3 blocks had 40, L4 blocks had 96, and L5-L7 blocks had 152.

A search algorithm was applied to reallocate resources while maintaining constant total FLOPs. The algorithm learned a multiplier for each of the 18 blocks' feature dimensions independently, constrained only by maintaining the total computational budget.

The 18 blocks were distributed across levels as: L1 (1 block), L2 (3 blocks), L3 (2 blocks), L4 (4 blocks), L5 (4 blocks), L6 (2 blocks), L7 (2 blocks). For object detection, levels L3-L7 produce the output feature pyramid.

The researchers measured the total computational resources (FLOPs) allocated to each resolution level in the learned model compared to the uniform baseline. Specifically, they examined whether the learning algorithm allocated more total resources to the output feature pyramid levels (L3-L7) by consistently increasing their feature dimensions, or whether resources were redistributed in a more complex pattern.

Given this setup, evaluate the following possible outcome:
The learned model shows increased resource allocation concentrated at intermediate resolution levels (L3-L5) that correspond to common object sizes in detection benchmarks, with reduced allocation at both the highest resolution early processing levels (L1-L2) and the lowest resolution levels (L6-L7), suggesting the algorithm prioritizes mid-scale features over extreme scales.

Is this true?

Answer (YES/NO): YES